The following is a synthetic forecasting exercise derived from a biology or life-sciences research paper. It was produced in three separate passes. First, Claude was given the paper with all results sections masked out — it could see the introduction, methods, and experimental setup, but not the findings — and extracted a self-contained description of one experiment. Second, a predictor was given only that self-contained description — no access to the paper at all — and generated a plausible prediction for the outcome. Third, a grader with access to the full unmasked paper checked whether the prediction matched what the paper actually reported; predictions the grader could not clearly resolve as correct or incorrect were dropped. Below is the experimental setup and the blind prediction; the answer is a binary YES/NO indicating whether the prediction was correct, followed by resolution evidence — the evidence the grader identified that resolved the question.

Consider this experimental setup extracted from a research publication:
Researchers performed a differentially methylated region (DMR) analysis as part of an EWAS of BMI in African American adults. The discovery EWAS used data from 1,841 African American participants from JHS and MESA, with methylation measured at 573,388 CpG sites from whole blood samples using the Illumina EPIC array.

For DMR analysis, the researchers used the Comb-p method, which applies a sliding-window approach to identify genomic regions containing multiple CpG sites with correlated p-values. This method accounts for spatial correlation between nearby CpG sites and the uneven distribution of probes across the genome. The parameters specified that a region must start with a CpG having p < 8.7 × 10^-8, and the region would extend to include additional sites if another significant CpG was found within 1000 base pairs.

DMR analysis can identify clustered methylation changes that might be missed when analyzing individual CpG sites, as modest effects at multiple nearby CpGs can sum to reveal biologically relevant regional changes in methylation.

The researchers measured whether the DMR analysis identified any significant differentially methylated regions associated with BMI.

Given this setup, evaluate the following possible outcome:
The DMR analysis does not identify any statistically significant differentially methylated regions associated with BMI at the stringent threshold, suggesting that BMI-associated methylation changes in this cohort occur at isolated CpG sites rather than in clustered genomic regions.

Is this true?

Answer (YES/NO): NO